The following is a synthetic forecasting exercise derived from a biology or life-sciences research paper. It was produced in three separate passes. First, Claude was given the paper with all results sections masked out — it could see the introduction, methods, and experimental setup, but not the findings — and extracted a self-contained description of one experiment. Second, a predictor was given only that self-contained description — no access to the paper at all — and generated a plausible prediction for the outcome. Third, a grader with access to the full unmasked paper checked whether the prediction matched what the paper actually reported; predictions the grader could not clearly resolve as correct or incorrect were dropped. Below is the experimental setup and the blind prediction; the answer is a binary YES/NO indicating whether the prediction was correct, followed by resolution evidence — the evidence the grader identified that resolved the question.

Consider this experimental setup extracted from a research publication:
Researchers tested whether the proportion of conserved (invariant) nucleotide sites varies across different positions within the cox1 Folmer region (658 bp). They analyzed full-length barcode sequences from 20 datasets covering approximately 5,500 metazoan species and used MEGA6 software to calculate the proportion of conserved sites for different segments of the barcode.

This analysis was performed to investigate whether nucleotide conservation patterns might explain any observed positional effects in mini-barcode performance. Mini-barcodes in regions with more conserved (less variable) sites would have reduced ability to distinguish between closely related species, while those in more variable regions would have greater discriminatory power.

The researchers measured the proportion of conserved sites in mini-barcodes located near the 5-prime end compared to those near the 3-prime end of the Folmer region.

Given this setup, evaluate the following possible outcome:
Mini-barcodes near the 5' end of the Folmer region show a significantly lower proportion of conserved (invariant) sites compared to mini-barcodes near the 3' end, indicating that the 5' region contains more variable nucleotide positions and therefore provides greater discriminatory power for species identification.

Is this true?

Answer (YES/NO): NO